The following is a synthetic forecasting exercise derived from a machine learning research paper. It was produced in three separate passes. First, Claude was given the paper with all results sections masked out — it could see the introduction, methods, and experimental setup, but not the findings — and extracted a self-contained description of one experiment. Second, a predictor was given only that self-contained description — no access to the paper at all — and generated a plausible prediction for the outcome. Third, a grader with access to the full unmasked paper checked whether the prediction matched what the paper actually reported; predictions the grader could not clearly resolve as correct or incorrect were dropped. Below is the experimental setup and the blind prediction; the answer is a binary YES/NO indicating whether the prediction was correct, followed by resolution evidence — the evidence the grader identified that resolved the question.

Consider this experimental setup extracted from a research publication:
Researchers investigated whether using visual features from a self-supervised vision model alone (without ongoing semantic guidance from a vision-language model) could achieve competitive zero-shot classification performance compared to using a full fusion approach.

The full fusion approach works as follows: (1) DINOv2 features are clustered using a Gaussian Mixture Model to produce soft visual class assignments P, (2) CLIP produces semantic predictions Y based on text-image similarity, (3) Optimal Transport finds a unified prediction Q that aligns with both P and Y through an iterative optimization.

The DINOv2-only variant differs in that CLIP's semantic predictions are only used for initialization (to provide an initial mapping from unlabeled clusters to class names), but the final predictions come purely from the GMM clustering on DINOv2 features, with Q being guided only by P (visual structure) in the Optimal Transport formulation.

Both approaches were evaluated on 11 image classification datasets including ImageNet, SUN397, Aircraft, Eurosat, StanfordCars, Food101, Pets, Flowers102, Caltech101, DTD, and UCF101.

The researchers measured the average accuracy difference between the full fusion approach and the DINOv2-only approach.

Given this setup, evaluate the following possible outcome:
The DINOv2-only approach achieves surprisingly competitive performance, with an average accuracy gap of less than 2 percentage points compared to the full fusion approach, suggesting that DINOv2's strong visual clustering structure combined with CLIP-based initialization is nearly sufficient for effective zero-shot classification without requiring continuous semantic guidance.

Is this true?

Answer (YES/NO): YES